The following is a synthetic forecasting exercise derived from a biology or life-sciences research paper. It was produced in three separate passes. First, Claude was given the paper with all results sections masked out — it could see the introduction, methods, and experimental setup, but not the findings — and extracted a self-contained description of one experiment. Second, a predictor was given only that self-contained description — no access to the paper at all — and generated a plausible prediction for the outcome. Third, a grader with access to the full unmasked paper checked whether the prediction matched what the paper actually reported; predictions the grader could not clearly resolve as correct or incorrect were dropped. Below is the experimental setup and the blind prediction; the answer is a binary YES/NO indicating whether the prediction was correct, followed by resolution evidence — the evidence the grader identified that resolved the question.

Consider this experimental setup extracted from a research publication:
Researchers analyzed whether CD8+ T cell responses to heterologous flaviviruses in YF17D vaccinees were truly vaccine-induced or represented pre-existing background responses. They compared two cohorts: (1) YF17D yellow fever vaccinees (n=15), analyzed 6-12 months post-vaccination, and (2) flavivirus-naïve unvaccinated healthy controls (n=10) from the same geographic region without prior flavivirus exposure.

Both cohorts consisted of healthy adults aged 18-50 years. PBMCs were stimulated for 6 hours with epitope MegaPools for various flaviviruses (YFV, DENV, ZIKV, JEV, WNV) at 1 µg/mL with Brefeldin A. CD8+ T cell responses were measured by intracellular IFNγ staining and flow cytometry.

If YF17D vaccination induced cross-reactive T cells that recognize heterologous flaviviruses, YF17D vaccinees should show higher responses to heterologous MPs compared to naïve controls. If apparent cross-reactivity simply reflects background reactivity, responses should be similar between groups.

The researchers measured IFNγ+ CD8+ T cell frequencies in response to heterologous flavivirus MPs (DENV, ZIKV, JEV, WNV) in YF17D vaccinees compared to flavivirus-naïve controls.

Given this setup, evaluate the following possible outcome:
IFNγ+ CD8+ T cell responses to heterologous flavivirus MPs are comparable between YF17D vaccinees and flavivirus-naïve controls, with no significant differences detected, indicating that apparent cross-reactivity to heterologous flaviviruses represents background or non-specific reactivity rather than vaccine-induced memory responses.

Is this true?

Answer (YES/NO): NO